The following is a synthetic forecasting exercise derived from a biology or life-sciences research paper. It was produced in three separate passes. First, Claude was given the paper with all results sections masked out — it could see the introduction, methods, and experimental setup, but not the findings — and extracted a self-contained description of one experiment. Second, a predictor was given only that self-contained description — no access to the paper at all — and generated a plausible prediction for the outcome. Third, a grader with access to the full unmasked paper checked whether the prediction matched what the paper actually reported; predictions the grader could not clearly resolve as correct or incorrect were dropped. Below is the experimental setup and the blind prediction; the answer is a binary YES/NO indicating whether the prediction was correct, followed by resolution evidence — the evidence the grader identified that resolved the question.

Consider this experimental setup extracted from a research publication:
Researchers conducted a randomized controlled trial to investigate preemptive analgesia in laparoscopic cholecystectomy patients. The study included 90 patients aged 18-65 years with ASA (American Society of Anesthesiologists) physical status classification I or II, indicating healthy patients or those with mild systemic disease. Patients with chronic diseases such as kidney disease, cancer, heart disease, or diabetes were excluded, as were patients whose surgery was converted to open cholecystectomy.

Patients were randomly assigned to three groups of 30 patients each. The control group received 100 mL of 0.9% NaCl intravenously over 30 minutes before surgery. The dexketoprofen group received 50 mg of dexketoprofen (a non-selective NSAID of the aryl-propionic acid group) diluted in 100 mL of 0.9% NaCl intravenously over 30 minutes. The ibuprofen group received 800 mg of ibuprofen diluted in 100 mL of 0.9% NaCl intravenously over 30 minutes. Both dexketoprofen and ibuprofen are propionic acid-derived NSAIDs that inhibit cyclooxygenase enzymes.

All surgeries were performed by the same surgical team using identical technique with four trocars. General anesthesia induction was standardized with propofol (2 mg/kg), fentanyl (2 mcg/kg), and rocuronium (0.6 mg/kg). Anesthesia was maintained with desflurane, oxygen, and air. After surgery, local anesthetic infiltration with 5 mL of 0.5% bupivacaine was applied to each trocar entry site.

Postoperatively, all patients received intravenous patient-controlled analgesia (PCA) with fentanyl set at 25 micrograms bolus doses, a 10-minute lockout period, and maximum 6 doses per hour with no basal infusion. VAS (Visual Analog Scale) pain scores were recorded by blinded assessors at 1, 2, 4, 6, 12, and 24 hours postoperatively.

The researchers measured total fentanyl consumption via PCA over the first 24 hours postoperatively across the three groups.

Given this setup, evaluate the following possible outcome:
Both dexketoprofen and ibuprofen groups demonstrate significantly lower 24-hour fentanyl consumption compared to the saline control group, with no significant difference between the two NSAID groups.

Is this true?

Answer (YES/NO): YES